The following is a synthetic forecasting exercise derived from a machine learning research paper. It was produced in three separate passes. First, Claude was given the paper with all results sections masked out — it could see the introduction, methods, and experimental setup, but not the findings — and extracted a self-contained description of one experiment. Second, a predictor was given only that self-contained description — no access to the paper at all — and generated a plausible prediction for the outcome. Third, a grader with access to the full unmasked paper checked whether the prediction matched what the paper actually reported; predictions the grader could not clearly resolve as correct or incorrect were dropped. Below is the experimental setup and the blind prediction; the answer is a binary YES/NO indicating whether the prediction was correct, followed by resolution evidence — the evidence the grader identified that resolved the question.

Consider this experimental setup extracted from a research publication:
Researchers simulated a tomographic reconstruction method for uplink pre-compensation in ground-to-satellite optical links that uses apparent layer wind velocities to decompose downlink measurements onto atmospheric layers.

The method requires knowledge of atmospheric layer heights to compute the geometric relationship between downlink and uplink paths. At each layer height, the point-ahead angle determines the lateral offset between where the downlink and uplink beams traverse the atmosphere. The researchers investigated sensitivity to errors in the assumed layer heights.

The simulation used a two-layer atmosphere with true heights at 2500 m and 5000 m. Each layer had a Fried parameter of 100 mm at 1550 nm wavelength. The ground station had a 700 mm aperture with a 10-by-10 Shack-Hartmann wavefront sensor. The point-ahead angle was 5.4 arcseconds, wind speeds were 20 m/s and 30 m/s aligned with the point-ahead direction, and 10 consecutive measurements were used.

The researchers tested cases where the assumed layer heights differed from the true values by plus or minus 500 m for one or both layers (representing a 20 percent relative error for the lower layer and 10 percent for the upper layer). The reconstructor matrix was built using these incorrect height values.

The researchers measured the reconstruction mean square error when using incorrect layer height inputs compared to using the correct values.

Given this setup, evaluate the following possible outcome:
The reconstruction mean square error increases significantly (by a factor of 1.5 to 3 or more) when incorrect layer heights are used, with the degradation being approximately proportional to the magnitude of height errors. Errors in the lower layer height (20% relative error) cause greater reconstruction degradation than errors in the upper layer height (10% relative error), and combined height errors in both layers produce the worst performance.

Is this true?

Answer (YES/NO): NO